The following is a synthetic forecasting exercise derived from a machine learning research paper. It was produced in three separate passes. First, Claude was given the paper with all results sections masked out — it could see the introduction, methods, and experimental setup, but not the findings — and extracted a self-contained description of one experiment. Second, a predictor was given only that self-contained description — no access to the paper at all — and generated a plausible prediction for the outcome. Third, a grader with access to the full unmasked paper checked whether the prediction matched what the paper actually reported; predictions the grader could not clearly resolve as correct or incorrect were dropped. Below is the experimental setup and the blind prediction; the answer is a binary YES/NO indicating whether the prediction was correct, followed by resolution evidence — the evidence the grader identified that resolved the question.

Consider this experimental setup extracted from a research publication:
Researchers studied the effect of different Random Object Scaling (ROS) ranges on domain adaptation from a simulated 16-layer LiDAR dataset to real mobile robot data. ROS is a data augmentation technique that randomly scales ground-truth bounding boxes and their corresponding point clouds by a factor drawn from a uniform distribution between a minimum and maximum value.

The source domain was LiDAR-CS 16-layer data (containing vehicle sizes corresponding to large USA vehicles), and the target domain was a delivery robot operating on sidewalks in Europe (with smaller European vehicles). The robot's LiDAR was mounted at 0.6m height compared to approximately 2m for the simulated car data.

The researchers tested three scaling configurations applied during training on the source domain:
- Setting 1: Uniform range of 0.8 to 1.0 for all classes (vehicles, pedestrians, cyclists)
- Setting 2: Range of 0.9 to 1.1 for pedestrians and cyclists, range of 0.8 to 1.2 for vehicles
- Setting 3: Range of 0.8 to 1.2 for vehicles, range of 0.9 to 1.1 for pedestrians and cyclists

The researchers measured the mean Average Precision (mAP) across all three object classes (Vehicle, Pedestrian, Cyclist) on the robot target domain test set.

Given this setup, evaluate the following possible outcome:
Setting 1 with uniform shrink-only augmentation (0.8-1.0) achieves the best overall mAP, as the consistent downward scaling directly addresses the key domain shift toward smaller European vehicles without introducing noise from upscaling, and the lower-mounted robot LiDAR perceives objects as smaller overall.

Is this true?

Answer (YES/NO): NO